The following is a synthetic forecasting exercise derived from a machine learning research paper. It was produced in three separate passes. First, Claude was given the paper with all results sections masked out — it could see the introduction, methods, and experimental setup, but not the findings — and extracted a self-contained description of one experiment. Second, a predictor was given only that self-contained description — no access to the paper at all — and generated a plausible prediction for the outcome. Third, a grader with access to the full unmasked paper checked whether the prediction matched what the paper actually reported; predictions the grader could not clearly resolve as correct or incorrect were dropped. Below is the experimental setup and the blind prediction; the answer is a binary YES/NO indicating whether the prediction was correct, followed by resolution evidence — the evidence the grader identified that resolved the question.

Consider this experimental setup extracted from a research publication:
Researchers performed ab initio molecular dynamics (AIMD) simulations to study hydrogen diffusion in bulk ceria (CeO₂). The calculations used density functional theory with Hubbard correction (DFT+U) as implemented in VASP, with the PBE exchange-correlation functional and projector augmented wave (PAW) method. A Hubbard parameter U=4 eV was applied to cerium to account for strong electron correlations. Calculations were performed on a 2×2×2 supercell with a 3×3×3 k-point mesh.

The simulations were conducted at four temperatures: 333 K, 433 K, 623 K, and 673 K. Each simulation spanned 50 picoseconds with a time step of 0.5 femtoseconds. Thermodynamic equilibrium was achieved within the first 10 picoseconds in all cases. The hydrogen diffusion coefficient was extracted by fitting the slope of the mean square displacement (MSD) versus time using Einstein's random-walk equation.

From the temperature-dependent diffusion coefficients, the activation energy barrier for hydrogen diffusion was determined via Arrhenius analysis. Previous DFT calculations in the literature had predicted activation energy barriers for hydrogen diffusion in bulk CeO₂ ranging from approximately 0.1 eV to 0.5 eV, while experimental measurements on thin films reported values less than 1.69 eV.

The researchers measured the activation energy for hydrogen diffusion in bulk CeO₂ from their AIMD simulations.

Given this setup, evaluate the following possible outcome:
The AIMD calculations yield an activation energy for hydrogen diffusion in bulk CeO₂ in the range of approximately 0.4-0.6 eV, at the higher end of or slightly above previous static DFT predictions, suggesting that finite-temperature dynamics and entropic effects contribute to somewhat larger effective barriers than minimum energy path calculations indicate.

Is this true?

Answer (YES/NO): NO